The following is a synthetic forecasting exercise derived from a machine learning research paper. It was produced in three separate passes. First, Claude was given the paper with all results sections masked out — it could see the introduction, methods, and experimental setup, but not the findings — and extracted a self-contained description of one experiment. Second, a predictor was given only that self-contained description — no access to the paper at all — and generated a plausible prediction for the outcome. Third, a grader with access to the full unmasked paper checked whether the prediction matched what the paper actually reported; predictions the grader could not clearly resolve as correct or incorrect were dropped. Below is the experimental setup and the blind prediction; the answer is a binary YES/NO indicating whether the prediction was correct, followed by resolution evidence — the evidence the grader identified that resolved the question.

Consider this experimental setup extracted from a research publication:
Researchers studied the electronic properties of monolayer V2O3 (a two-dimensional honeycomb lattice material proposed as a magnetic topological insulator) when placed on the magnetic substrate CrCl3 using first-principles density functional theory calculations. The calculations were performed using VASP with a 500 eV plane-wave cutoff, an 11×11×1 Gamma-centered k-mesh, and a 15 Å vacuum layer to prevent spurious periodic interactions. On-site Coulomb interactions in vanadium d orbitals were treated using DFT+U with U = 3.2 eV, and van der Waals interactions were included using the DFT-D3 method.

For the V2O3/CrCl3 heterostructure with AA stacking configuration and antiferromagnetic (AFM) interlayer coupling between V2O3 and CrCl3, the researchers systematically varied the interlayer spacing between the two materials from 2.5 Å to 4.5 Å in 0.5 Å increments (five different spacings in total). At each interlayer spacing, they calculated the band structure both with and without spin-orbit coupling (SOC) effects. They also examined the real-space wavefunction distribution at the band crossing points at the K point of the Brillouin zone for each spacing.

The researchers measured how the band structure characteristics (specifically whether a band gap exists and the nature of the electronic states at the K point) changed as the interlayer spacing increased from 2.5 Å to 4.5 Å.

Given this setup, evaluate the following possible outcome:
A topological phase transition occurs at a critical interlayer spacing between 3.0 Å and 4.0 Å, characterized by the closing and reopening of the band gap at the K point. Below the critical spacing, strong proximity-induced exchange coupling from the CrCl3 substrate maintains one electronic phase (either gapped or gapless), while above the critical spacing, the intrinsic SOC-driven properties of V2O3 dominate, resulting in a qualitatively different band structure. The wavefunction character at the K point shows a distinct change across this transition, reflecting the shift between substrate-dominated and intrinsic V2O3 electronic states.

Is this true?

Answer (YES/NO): NO